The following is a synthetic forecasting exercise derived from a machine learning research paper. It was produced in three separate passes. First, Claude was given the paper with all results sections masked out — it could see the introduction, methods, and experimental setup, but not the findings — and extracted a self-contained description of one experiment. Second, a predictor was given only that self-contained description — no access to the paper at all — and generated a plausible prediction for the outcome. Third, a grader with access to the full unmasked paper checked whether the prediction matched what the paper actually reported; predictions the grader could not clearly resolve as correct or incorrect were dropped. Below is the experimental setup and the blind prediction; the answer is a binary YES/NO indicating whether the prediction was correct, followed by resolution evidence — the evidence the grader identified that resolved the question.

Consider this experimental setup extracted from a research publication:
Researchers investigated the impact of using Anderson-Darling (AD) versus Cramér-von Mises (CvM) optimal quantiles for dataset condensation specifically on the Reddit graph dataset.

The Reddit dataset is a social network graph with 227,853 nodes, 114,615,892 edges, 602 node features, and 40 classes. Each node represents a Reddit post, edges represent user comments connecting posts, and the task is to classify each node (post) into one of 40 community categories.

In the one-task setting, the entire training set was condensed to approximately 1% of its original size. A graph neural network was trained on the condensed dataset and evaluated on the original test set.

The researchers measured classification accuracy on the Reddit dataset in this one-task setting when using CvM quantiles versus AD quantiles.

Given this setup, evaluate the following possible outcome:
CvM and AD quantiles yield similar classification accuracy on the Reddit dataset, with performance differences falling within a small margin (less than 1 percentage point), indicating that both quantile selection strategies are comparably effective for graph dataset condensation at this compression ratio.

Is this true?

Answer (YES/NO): YES